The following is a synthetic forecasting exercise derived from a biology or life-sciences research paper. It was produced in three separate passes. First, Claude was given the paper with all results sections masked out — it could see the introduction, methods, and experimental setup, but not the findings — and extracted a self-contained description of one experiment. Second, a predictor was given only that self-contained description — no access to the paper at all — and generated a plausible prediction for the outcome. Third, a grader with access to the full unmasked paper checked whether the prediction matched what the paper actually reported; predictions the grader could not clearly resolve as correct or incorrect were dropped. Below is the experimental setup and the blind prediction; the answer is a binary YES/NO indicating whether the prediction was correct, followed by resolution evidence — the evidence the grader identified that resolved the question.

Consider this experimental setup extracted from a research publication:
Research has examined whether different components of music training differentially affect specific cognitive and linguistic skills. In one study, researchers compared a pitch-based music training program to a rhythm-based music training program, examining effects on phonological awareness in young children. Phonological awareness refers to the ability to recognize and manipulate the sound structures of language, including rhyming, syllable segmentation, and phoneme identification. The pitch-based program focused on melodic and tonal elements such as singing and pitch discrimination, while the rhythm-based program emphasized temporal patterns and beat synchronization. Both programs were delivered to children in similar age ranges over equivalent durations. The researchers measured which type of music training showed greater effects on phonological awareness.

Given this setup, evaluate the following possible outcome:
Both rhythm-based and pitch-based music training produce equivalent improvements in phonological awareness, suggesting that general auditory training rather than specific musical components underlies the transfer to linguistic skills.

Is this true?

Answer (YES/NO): NO